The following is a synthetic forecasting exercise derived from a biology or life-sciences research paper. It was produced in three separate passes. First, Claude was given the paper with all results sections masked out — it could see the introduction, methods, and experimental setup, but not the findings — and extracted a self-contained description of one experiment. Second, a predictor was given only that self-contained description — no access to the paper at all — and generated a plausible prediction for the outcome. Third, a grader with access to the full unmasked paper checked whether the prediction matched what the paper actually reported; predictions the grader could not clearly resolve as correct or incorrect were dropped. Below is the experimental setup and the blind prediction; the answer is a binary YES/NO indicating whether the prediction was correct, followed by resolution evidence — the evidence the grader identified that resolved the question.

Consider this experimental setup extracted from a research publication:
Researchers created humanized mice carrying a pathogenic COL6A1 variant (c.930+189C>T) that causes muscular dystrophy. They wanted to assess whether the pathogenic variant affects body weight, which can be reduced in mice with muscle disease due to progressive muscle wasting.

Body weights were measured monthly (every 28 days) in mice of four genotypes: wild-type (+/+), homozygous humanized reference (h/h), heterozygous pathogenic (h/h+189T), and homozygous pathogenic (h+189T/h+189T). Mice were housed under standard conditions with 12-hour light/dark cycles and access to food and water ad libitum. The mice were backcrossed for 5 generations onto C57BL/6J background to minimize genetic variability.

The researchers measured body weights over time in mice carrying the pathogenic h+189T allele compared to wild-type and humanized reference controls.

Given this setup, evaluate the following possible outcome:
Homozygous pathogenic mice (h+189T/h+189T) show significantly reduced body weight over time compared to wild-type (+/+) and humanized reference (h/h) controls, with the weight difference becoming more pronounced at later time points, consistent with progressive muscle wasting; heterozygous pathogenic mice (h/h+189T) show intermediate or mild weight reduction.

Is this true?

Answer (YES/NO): NO